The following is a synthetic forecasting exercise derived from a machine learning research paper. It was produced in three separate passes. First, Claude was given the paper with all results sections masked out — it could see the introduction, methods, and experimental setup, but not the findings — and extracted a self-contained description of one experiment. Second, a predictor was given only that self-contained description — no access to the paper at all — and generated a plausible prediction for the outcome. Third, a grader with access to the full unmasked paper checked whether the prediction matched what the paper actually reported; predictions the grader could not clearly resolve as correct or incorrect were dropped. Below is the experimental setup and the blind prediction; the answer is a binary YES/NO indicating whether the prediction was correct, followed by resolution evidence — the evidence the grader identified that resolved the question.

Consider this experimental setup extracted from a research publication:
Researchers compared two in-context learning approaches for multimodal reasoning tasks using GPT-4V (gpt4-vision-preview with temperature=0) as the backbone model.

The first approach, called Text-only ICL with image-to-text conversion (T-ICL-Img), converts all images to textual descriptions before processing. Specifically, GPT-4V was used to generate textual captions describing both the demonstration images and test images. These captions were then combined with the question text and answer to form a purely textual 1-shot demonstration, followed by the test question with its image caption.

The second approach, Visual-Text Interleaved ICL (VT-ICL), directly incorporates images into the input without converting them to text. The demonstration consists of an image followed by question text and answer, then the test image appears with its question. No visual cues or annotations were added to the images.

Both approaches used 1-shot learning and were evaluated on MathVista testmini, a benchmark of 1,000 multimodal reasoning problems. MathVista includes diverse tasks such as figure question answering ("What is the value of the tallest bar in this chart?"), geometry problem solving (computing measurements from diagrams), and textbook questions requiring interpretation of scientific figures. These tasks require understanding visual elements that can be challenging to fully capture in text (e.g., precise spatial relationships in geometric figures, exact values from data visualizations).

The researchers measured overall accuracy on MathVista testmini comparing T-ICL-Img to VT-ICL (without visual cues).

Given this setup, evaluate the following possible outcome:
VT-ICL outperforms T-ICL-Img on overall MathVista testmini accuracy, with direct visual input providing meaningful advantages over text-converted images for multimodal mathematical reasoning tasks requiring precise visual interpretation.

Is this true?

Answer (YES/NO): YES